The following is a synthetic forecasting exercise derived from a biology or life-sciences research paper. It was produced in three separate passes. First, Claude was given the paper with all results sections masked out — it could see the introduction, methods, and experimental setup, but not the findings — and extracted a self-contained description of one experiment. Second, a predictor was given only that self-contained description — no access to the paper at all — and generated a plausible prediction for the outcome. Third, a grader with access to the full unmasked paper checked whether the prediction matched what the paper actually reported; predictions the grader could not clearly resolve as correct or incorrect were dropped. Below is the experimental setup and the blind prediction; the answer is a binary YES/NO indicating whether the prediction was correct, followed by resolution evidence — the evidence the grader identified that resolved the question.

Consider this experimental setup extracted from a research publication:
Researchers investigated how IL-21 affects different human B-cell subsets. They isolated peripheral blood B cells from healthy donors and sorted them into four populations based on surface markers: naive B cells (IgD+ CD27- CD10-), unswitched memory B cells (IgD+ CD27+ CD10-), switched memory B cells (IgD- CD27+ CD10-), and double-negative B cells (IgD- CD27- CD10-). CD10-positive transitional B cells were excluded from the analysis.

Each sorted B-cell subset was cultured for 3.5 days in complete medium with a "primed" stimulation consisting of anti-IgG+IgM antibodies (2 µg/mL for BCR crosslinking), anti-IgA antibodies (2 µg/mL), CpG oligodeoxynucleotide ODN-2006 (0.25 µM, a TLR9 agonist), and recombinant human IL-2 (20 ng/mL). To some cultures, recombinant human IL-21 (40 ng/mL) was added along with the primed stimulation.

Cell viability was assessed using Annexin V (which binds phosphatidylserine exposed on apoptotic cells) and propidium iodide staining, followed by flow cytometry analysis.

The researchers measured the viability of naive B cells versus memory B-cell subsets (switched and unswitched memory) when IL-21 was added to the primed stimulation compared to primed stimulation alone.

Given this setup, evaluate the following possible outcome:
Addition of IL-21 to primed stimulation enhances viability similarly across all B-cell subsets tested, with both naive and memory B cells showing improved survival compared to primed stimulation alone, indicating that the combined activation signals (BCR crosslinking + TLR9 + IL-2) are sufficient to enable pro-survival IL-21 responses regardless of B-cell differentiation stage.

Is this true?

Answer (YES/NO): NO